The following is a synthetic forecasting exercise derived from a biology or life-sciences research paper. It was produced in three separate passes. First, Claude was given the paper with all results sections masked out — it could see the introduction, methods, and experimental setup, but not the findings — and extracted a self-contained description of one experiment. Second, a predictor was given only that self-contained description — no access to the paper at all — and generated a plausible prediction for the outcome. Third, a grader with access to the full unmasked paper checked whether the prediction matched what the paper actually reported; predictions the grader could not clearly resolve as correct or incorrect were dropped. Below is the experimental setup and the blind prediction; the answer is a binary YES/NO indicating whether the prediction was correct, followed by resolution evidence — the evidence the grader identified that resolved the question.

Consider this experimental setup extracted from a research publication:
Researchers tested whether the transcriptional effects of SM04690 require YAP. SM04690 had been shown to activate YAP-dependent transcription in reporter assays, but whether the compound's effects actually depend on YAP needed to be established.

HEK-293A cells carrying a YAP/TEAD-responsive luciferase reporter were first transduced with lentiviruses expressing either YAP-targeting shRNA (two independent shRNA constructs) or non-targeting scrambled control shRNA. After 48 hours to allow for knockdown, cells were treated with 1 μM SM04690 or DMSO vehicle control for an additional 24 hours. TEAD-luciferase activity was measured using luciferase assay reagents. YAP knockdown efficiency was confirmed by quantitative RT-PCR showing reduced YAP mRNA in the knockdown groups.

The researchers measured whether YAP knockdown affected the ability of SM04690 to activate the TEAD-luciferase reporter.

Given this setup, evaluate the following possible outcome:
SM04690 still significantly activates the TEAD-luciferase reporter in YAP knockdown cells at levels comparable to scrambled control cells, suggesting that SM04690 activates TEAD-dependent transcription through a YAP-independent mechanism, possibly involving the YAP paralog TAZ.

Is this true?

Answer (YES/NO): NO